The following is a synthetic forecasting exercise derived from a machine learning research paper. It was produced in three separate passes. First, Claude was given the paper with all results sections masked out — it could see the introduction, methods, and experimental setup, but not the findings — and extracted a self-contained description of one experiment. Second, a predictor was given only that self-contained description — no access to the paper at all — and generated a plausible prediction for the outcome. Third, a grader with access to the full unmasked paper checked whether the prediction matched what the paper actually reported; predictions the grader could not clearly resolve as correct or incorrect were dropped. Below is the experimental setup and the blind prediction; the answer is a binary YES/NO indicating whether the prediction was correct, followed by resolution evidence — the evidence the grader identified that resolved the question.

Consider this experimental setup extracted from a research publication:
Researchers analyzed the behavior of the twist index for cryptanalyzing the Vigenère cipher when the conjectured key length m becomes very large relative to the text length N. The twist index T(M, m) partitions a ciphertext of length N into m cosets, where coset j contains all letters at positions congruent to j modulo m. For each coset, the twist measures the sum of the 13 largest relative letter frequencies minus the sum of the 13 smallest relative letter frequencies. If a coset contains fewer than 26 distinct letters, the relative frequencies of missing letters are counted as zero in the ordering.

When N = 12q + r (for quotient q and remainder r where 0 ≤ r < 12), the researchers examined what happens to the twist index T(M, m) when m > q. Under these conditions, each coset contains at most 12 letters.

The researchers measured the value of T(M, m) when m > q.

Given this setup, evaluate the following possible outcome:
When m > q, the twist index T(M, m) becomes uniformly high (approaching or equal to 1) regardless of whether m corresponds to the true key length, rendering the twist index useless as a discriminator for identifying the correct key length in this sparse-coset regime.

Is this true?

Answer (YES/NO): NO